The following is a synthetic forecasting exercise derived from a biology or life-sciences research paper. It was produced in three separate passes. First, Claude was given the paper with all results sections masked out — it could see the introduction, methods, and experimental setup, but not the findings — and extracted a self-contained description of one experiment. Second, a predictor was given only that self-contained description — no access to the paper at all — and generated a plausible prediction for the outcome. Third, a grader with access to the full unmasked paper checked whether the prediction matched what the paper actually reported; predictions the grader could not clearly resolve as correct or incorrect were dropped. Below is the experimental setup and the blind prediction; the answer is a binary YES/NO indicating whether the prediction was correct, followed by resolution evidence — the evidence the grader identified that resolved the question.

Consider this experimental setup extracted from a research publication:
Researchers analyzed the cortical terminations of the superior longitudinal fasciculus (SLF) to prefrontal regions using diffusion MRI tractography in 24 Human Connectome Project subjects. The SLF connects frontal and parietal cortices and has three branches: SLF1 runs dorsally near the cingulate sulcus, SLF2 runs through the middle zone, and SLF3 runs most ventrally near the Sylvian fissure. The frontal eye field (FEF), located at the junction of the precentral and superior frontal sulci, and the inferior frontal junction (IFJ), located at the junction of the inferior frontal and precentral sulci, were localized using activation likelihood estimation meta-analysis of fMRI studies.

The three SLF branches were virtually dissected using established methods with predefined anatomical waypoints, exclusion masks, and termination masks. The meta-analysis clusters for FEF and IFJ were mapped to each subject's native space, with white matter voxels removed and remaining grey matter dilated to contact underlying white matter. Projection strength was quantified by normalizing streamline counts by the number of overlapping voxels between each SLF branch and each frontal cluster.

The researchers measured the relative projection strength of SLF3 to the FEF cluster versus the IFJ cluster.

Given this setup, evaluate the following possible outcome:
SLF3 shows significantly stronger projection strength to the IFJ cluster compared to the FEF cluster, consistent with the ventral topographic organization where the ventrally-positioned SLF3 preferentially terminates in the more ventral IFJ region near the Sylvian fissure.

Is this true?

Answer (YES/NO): YES